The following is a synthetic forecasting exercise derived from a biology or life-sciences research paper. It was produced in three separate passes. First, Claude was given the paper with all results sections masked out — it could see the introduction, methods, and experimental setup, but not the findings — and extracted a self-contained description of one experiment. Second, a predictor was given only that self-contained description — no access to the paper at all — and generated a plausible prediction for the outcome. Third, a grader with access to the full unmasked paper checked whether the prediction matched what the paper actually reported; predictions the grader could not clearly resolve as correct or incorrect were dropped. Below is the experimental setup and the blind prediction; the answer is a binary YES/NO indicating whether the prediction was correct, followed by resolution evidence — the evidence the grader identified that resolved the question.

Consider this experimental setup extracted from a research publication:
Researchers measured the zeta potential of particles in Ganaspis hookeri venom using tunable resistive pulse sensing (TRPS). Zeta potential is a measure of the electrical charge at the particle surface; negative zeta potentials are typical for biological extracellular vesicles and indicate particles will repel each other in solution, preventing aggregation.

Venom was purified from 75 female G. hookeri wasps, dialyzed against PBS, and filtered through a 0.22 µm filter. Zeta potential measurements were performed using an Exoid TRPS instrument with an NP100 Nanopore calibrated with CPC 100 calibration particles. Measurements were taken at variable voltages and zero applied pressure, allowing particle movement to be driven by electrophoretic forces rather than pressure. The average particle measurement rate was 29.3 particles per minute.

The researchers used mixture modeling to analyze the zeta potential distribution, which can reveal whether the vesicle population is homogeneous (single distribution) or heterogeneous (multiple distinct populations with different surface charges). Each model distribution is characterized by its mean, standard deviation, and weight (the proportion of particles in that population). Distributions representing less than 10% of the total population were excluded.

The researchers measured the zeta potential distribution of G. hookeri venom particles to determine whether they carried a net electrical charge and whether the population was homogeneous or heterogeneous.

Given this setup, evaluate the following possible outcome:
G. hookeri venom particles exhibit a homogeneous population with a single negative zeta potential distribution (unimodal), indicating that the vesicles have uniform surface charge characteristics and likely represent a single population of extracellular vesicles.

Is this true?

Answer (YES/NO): NO